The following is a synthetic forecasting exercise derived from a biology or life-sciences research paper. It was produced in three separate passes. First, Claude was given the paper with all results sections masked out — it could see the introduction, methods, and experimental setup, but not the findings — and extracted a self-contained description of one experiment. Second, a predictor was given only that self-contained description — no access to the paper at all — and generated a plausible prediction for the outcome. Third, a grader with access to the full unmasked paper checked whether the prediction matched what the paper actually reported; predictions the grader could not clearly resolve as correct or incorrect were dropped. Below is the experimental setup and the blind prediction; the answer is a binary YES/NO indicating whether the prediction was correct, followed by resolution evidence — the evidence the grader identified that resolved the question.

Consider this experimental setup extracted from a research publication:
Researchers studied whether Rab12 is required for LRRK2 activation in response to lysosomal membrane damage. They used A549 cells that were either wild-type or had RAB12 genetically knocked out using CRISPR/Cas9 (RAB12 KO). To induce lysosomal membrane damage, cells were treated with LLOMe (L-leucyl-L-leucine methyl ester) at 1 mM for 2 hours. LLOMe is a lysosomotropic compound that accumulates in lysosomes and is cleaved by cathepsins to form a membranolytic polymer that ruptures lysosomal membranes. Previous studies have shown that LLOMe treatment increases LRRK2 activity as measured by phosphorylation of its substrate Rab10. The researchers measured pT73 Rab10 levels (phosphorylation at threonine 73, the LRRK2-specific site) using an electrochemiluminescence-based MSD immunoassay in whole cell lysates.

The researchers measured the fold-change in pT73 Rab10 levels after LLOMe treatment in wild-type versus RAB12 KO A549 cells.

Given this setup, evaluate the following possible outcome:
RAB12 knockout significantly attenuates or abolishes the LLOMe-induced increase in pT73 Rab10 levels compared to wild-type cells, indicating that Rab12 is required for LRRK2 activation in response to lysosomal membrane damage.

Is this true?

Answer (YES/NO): YES